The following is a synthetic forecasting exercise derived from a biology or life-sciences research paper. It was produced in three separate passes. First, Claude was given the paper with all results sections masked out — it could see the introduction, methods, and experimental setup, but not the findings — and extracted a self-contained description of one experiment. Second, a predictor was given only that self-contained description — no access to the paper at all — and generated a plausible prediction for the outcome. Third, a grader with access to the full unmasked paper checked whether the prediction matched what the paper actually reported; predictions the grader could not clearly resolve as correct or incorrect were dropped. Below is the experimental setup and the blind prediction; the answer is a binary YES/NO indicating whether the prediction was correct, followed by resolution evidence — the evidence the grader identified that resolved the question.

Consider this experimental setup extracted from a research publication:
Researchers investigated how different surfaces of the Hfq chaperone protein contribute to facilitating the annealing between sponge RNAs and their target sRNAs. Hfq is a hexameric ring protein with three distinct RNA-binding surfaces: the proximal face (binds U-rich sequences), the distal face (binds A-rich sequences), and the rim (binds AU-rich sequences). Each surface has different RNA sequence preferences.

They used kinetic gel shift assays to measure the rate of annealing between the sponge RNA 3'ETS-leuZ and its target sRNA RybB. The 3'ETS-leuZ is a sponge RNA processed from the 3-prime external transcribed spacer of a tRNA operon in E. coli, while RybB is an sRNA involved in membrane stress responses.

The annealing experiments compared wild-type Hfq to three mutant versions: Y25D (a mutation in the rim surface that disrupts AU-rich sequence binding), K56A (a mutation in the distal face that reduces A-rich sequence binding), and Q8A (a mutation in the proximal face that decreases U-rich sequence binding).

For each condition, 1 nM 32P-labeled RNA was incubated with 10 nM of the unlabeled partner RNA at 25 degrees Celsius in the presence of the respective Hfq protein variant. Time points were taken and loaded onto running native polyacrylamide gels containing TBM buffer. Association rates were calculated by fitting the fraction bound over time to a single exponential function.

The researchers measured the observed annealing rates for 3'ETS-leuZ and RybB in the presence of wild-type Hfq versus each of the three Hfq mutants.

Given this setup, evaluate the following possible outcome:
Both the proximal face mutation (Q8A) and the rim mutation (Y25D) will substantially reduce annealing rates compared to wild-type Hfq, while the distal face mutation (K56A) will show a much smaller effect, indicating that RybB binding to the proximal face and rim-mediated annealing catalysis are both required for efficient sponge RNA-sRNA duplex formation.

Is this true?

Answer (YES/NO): NO